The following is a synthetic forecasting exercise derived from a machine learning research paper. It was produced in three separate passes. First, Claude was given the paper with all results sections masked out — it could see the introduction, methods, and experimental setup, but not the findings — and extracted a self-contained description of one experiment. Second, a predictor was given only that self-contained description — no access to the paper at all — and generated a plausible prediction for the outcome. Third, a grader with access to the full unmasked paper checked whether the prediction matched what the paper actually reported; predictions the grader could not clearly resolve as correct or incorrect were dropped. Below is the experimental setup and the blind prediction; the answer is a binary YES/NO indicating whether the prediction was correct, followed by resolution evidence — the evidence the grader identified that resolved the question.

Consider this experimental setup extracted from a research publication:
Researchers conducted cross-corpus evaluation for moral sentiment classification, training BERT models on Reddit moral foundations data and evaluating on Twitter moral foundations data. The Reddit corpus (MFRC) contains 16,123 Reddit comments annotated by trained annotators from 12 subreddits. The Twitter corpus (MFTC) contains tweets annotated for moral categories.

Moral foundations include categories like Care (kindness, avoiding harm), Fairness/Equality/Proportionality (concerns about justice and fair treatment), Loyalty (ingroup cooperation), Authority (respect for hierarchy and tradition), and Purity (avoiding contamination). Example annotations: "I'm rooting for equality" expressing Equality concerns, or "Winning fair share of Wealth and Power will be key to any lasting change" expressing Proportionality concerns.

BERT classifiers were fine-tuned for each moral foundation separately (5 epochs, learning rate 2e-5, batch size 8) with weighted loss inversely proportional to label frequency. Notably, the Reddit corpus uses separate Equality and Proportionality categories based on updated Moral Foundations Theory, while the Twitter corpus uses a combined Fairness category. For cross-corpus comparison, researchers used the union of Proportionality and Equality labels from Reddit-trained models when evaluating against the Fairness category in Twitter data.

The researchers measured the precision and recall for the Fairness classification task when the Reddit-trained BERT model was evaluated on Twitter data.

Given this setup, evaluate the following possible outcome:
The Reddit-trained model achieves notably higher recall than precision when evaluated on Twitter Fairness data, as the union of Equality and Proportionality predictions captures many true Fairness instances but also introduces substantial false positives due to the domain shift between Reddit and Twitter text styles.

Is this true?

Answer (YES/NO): NO